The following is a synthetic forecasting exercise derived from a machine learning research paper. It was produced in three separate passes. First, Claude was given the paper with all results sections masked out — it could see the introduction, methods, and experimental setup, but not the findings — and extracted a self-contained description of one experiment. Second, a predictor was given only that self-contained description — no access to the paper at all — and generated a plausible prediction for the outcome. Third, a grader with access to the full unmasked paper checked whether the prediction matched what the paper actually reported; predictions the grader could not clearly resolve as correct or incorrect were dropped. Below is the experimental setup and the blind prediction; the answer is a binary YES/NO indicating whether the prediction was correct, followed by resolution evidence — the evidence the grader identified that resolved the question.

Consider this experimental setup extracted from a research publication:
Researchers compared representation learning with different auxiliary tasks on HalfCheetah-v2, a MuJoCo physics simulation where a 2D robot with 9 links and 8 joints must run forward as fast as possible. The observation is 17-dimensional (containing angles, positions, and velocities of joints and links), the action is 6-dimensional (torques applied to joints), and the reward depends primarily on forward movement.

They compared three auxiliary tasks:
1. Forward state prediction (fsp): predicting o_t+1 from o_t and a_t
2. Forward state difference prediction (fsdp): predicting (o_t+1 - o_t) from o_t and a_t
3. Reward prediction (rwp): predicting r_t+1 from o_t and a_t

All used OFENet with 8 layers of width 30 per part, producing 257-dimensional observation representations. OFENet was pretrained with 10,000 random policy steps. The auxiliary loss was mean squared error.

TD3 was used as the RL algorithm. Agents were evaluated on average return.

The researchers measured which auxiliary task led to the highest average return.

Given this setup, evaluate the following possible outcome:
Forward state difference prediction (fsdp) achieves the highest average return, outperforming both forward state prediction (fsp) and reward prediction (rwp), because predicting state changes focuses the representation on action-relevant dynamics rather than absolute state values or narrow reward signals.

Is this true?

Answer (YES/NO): NO